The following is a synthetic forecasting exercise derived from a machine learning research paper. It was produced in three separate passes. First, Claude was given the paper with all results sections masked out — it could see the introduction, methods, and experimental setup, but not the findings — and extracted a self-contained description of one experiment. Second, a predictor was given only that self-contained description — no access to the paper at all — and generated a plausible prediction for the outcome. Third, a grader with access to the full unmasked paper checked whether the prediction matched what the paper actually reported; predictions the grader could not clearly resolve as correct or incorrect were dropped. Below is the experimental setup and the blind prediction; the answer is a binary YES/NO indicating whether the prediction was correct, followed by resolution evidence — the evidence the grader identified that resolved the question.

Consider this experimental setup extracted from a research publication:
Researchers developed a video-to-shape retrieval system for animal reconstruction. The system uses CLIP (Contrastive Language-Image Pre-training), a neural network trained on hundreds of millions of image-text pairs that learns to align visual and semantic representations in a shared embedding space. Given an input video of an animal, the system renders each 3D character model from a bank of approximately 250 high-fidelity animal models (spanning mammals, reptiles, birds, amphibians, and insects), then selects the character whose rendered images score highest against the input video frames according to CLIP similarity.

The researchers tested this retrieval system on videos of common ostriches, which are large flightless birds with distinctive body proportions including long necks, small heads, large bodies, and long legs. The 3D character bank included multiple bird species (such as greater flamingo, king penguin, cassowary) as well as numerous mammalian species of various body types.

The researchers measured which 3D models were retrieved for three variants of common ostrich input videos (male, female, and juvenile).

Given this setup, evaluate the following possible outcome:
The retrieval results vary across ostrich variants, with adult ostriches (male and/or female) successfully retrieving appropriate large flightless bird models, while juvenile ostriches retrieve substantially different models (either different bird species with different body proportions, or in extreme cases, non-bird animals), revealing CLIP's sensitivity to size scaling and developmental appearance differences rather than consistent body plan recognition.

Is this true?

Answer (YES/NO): NO